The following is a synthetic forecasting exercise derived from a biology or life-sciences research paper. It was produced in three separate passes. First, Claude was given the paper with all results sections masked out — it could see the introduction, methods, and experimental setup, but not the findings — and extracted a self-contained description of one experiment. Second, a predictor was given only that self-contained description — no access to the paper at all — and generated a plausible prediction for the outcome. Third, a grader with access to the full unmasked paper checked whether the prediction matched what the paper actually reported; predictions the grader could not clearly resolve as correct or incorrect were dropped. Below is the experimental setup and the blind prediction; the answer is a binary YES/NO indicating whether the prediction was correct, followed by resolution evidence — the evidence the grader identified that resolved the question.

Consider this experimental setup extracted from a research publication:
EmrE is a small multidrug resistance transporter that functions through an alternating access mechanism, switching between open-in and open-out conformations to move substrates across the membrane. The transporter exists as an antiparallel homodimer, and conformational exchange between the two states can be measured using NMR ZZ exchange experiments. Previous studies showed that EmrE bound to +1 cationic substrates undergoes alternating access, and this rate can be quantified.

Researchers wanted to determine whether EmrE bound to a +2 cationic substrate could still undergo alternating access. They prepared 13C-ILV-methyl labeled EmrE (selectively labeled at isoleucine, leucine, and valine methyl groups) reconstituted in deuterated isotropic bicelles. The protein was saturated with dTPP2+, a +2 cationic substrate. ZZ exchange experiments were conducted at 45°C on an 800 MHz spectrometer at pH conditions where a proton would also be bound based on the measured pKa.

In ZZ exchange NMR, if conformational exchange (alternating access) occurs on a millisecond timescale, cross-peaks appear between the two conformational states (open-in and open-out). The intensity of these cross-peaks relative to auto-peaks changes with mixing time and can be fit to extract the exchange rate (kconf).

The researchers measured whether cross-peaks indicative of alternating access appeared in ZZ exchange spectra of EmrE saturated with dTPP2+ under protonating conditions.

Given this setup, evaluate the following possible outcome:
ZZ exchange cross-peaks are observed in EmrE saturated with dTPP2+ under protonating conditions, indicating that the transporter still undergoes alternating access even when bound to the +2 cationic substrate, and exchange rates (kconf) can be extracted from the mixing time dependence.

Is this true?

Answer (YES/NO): YES